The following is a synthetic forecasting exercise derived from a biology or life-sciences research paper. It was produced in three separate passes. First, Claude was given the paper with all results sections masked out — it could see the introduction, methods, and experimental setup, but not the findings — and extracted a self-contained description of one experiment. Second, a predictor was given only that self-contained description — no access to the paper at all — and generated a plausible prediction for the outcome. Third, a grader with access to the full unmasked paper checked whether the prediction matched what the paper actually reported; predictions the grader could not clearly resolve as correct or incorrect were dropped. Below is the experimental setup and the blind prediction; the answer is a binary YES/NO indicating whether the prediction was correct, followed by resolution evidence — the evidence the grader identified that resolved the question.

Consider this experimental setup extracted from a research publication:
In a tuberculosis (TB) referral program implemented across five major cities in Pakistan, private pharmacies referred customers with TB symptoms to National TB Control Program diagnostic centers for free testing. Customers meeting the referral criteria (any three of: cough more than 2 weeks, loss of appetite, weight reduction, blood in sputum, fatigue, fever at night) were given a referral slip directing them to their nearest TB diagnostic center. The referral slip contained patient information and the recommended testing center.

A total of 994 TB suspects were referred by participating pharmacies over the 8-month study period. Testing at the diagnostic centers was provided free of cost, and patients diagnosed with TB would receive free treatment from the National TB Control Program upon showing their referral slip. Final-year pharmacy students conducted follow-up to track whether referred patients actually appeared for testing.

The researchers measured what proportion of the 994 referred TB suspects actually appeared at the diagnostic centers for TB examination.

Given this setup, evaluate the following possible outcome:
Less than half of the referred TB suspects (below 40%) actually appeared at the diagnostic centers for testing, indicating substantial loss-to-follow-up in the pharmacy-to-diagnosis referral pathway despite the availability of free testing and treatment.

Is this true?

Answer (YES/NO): NO